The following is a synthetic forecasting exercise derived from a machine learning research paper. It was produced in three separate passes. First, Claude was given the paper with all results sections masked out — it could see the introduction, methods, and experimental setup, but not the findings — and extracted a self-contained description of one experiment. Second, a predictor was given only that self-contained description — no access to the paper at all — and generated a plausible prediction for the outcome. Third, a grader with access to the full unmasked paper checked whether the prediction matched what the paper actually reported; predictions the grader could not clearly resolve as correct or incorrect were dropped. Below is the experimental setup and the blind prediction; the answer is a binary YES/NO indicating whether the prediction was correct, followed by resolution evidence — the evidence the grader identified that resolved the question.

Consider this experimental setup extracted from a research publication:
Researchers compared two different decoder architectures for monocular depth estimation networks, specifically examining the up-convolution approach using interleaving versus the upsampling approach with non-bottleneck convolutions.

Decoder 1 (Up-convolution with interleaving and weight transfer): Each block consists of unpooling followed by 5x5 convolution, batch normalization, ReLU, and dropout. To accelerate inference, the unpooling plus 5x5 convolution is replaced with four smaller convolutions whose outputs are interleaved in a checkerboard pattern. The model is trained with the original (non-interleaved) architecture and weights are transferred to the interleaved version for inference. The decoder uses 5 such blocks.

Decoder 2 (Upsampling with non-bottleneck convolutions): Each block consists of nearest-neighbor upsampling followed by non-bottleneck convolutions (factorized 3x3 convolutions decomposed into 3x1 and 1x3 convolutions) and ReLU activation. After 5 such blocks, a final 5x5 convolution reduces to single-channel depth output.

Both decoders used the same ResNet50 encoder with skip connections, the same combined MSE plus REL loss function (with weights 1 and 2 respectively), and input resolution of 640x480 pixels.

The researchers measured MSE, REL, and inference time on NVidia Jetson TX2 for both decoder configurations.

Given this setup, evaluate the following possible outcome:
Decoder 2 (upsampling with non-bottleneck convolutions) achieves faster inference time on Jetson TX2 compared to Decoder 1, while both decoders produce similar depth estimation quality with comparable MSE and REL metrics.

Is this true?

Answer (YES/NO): YES